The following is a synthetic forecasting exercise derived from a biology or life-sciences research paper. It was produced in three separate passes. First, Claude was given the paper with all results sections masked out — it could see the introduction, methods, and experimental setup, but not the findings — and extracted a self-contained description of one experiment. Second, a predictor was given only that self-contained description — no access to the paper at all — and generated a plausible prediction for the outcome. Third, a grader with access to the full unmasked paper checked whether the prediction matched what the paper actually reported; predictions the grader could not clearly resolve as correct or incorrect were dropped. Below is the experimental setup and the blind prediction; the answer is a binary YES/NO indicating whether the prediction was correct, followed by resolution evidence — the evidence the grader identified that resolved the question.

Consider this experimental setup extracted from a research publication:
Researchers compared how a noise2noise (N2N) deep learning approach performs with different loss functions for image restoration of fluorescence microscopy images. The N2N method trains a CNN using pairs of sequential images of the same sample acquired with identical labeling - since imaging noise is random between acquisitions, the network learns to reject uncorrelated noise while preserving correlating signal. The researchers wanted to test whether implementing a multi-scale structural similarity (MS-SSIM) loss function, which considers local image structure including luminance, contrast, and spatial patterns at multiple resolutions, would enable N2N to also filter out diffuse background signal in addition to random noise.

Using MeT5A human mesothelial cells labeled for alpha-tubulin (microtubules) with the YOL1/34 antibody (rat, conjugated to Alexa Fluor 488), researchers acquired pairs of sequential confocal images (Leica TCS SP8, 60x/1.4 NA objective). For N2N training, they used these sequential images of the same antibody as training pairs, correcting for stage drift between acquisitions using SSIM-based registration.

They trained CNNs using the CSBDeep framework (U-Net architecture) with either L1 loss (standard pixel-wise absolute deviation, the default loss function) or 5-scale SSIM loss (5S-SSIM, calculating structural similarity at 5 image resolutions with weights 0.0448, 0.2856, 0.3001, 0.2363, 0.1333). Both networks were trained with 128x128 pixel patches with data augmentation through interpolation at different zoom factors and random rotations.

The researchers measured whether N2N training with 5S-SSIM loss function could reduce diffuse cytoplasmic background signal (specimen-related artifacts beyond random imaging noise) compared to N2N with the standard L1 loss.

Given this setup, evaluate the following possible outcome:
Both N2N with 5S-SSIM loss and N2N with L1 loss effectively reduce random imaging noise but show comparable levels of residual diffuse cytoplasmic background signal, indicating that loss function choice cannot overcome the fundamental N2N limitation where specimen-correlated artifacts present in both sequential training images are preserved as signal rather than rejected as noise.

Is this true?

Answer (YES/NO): NO